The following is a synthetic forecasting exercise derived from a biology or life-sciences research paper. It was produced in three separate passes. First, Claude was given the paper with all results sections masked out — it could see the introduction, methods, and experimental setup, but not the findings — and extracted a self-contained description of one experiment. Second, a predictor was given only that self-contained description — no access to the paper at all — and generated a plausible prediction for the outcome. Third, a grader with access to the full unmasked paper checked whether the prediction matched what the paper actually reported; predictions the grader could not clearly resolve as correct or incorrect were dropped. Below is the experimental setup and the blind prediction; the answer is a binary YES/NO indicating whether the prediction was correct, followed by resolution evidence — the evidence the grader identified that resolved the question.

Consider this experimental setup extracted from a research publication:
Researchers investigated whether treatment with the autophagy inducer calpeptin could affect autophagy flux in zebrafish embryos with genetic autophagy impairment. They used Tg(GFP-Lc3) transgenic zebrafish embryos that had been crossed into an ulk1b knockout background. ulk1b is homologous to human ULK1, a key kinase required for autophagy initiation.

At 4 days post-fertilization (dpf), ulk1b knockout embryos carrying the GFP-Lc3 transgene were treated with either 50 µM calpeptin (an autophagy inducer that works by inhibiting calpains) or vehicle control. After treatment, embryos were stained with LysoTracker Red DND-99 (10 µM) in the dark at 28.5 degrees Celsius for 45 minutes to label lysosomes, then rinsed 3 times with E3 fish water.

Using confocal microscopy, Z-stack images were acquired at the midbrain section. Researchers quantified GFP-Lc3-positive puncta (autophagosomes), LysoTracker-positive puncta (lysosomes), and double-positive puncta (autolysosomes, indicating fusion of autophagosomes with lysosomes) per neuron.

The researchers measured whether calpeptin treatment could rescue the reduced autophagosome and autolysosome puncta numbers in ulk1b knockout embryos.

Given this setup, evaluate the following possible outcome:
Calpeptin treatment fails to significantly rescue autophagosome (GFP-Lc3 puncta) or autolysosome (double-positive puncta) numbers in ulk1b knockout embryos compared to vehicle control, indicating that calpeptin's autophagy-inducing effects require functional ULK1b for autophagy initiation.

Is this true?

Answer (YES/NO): YES